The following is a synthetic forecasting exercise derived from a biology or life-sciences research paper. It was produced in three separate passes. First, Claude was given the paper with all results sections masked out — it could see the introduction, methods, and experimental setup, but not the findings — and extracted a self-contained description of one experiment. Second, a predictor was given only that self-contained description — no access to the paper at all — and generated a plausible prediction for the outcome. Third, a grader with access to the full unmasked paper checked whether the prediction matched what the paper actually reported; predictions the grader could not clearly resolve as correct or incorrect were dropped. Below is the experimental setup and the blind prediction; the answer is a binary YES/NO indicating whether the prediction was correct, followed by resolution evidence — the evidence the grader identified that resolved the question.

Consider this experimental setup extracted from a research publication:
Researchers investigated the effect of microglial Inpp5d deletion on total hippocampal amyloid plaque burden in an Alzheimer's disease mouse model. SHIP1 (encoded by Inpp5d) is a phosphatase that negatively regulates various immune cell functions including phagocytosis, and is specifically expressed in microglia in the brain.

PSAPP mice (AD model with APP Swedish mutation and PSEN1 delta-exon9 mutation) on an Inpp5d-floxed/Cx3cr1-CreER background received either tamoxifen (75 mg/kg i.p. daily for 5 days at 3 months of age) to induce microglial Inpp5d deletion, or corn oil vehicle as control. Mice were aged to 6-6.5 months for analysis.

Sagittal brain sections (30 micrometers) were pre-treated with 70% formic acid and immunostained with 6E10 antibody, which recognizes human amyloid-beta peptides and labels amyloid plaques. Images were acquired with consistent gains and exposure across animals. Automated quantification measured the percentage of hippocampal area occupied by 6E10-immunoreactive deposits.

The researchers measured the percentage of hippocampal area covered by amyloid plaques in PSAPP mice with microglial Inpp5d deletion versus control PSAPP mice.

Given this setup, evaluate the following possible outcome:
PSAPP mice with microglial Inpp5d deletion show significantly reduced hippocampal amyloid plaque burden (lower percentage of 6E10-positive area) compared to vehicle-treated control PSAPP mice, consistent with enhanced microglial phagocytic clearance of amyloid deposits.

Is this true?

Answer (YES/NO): NO